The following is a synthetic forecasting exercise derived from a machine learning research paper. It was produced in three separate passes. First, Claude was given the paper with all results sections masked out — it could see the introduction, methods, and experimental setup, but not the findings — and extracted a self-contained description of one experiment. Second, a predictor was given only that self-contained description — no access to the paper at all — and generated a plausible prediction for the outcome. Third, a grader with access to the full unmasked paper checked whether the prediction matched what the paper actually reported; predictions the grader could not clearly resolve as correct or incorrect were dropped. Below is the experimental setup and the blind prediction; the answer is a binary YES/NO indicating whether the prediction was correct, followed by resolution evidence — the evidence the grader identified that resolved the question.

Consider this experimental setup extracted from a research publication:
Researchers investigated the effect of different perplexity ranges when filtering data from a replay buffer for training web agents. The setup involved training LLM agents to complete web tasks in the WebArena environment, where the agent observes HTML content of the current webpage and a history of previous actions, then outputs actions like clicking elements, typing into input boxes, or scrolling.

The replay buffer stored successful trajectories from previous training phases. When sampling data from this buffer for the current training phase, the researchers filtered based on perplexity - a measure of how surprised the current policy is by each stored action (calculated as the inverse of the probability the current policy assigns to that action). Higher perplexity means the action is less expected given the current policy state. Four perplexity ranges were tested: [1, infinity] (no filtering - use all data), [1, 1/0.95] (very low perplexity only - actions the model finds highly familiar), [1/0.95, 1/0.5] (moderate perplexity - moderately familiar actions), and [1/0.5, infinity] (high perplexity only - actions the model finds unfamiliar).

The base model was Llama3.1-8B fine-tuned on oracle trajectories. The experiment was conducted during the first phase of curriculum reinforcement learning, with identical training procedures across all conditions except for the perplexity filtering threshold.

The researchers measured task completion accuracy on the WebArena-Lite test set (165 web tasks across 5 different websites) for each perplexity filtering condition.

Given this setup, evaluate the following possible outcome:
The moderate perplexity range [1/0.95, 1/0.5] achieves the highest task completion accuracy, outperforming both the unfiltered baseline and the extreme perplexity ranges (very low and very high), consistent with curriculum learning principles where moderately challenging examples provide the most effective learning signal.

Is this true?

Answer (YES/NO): YES